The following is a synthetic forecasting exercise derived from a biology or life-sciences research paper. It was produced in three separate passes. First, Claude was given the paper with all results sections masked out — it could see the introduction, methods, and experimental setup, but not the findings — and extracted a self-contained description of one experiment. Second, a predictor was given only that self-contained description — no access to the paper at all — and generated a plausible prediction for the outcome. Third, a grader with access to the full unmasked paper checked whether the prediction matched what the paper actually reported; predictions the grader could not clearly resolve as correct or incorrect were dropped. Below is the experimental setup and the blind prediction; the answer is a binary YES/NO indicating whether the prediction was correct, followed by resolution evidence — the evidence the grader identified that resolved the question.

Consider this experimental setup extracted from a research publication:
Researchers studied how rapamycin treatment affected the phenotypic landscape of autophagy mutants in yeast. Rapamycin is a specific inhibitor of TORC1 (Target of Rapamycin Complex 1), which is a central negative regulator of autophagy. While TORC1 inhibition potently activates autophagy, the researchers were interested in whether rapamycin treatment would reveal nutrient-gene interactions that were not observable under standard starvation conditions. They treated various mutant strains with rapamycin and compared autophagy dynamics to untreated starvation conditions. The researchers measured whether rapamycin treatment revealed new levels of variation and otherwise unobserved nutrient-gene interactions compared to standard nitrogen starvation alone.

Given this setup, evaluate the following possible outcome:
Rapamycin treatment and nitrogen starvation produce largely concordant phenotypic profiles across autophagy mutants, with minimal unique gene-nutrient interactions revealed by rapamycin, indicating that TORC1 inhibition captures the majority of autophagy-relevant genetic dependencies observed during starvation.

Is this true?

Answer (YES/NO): NO